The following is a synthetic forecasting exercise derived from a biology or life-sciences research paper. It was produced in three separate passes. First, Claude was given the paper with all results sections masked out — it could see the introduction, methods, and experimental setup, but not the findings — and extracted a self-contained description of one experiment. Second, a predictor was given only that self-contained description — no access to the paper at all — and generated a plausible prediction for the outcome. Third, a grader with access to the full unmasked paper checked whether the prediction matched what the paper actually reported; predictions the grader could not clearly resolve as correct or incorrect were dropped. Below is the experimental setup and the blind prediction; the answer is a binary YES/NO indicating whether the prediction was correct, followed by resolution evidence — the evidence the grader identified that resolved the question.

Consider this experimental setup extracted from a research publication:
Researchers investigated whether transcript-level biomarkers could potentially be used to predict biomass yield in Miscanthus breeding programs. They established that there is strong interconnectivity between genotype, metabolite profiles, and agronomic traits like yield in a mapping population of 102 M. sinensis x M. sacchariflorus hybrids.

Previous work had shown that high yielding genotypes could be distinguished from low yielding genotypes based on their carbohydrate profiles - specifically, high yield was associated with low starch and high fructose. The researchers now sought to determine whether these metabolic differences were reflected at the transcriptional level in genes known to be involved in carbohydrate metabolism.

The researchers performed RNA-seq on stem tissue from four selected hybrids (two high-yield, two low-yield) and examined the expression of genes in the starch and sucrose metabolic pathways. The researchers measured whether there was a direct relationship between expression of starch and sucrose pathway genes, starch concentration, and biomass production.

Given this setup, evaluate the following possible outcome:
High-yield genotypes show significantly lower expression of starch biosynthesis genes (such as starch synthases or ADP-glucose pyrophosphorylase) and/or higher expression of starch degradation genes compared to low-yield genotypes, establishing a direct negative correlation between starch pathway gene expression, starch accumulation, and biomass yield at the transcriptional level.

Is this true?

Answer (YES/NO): YES